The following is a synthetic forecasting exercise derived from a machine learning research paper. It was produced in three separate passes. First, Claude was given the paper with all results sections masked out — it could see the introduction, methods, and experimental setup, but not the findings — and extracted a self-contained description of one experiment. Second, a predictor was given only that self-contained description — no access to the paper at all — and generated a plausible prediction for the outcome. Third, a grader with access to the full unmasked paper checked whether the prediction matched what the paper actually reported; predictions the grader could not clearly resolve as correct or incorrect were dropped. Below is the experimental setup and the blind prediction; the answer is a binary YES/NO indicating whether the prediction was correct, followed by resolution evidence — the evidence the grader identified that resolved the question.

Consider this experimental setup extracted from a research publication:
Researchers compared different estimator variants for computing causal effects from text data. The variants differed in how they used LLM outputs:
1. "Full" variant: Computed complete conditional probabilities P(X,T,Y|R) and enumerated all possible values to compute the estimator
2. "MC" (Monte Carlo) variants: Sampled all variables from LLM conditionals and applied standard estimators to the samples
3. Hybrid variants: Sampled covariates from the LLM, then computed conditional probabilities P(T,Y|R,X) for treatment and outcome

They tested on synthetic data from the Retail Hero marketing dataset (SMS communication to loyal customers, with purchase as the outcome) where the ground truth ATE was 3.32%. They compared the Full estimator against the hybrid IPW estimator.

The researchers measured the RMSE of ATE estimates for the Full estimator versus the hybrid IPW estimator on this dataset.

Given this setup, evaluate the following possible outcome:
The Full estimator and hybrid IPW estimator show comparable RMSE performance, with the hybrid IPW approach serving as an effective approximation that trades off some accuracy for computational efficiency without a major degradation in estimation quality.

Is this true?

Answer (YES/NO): NO